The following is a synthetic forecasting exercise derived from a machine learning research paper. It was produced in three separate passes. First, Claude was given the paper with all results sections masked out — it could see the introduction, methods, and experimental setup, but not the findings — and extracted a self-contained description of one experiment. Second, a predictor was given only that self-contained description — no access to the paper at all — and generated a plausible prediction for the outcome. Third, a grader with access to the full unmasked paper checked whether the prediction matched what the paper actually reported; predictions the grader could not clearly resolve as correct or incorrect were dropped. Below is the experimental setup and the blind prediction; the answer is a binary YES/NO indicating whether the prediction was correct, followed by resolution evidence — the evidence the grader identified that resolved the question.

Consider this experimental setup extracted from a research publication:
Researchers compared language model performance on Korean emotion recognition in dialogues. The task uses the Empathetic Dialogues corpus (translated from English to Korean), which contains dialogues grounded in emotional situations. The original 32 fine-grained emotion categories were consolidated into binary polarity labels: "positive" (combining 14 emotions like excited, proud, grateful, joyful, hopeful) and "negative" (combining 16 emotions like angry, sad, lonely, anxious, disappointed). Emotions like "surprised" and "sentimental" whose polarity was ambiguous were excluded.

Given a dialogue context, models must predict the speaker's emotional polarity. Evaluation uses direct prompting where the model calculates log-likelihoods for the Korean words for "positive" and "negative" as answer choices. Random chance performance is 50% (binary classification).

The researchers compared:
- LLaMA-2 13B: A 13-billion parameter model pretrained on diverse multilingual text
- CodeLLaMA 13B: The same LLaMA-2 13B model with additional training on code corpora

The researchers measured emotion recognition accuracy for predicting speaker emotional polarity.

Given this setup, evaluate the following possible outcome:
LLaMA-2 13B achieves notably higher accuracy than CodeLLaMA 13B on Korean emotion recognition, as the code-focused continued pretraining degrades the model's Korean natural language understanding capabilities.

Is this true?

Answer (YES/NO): NO